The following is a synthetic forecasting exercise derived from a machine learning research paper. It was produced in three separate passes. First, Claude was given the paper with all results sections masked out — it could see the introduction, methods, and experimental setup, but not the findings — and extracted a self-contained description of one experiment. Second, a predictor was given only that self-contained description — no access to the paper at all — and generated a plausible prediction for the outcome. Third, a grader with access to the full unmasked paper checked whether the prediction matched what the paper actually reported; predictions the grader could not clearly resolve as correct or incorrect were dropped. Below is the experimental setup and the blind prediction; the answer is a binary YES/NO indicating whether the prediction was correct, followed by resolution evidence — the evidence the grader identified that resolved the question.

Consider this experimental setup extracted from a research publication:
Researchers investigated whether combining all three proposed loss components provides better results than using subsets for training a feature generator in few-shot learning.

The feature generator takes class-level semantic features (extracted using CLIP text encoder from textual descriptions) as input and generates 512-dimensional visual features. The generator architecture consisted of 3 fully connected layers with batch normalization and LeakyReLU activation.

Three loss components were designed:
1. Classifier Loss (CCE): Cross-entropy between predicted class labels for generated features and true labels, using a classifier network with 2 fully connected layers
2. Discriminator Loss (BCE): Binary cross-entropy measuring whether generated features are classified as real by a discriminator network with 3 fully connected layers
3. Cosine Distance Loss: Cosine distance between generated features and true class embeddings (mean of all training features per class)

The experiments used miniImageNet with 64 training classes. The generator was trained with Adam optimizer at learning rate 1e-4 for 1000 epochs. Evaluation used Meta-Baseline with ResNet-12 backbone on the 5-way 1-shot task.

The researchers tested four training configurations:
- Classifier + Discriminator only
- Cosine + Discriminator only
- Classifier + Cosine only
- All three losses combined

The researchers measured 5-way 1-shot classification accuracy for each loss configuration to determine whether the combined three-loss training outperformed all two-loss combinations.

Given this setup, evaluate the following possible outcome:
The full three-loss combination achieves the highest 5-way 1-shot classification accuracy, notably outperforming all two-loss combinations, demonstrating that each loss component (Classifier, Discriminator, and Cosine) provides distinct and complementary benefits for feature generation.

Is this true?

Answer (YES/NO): YES